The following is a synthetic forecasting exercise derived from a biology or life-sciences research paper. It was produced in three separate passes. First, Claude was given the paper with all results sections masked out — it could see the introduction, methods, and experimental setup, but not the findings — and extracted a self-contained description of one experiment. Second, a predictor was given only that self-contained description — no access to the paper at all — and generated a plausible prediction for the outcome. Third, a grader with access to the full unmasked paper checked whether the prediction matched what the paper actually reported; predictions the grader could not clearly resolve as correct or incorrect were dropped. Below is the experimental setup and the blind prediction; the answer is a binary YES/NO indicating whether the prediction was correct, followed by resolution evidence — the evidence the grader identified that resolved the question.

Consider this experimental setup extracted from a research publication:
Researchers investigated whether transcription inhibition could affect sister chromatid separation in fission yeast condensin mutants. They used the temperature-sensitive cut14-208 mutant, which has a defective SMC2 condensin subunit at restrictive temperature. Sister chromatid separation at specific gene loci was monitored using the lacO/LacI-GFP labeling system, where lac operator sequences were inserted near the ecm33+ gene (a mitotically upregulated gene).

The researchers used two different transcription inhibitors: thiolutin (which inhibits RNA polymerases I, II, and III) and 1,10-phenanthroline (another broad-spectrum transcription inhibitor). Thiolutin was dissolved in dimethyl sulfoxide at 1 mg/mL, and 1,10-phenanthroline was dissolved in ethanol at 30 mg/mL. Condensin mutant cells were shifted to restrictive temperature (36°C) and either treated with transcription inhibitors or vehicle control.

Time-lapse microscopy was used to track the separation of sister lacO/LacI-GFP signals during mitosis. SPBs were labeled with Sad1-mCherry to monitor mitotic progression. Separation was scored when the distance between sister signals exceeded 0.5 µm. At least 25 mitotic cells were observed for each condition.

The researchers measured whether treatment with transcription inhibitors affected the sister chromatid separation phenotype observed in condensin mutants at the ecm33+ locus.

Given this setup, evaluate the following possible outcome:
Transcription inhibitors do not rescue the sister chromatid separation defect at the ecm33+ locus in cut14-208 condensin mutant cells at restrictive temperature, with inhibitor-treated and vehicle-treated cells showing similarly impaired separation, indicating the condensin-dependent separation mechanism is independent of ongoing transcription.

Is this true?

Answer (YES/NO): NO